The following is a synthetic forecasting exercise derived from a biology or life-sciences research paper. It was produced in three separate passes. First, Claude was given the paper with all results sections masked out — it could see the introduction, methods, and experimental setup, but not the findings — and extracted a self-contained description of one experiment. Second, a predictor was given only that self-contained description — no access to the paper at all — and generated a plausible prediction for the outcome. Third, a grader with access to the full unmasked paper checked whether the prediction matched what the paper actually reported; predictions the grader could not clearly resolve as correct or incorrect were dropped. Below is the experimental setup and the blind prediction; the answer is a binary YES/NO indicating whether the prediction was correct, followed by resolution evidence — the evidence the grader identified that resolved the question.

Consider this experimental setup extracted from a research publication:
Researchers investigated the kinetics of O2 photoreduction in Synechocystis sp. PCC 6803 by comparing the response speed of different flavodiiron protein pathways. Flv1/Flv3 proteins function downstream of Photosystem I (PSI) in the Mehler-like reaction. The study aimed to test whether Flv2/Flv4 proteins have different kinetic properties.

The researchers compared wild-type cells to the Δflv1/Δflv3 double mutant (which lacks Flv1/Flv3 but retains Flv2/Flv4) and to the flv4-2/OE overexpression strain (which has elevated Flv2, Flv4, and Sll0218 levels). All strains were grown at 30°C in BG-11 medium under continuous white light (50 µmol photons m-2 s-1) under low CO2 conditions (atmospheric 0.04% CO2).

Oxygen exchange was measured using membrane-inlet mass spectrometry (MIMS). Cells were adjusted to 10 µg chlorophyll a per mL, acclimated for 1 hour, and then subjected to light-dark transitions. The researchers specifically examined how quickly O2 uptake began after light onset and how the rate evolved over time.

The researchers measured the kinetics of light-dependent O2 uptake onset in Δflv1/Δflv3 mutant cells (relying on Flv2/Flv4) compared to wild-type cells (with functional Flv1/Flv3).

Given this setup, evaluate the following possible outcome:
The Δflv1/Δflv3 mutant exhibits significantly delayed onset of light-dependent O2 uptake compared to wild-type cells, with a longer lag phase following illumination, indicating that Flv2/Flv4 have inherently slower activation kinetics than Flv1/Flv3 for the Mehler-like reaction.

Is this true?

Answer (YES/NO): YES